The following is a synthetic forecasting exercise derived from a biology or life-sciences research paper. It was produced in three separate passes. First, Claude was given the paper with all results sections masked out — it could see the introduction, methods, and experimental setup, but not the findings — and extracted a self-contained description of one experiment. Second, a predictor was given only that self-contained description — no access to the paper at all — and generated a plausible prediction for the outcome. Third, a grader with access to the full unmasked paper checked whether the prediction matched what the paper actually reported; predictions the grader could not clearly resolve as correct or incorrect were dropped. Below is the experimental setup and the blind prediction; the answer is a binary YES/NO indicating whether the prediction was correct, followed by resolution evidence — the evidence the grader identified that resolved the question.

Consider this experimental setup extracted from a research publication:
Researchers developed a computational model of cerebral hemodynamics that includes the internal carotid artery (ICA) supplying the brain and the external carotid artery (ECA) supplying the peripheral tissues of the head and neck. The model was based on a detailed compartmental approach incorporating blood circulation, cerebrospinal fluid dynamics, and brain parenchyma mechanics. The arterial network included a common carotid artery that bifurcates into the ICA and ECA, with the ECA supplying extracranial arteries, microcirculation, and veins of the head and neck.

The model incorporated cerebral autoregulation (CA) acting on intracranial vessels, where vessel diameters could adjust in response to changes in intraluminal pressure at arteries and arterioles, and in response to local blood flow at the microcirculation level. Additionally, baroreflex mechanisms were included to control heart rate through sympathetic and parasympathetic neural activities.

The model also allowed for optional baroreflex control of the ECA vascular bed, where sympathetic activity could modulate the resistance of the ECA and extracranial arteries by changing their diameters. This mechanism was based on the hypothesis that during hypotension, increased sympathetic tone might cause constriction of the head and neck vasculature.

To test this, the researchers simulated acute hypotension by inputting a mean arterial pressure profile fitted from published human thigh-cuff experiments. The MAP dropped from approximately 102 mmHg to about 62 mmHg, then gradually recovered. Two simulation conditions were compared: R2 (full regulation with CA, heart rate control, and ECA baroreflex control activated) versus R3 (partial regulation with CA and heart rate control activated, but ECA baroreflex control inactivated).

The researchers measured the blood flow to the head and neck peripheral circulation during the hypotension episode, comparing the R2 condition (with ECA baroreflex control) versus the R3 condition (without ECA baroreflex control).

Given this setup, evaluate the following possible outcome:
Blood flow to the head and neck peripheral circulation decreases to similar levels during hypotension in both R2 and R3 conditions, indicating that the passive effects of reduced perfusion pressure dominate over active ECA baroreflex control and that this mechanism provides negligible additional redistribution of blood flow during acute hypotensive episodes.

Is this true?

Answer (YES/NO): YES